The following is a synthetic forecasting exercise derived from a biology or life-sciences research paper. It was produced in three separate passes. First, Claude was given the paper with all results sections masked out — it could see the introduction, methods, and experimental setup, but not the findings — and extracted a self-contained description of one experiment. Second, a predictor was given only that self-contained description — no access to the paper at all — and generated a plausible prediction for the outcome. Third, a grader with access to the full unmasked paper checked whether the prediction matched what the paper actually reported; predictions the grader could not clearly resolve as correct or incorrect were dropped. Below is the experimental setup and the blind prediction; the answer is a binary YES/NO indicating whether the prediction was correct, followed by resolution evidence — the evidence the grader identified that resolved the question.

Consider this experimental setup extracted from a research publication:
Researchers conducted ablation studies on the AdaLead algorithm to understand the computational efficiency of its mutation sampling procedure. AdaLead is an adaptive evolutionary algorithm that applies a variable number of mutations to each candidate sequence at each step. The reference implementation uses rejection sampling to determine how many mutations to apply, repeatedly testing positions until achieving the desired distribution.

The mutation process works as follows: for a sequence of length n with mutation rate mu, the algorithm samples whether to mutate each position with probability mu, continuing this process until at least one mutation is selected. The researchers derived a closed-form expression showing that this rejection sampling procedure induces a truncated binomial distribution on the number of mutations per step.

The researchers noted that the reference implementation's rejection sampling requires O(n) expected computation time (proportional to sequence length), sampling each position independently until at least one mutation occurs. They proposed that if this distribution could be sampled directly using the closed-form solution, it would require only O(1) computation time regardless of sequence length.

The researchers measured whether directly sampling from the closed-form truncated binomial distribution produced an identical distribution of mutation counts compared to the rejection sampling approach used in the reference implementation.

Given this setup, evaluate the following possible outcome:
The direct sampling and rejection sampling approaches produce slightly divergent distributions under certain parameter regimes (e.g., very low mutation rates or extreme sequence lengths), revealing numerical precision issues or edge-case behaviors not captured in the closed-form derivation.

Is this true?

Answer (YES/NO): NO